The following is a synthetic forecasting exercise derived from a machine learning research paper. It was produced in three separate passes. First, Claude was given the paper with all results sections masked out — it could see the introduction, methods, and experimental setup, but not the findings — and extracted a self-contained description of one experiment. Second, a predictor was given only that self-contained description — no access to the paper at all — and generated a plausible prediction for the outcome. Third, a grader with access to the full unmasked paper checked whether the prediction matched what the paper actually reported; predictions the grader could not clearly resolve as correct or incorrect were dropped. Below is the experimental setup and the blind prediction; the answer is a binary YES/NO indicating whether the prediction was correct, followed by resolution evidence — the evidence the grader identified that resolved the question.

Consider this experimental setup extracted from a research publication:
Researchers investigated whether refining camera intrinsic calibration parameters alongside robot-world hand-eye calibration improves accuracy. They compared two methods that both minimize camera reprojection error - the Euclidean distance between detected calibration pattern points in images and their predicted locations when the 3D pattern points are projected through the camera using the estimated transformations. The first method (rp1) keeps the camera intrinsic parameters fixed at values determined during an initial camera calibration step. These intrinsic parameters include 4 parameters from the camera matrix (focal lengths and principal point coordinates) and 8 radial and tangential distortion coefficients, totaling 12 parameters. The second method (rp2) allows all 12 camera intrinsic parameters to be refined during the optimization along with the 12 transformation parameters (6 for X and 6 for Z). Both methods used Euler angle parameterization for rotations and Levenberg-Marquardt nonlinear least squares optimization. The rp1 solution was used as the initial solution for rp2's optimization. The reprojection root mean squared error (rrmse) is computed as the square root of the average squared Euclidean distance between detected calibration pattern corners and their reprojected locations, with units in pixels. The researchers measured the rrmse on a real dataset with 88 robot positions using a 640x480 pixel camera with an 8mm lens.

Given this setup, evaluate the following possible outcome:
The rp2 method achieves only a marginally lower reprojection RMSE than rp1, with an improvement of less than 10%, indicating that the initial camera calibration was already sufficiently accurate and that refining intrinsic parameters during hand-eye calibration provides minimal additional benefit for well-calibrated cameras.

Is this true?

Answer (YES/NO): NO